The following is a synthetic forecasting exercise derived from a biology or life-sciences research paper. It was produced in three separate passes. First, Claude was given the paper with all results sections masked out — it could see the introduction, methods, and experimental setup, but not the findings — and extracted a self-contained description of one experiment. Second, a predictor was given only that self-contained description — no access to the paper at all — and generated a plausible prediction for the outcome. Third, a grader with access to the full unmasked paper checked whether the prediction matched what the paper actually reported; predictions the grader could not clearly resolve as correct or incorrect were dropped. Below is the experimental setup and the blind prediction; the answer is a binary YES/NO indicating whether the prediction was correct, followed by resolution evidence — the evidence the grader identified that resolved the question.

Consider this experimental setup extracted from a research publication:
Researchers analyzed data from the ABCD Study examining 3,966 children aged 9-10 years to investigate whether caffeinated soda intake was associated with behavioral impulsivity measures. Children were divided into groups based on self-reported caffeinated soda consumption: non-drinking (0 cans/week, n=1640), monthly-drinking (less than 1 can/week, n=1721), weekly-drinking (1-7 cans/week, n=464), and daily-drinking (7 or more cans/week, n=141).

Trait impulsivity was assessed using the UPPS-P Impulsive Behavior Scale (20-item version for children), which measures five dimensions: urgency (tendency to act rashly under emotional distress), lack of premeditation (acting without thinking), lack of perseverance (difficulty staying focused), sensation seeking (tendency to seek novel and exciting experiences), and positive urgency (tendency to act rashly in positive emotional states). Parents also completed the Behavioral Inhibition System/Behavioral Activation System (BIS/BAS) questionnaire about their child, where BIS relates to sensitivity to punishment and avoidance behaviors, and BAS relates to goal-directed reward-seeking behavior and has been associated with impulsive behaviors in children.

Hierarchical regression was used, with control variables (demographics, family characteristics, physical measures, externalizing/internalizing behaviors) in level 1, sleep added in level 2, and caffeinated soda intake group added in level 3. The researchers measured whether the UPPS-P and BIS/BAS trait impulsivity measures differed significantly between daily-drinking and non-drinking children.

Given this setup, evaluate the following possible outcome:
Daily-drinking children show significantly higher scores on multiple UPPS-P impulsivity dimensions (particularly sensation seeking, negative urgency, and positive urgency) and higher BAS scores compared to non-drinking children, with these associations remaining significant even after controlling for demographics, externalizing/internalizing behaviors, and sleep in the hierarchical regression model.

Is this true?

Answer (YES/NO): NO